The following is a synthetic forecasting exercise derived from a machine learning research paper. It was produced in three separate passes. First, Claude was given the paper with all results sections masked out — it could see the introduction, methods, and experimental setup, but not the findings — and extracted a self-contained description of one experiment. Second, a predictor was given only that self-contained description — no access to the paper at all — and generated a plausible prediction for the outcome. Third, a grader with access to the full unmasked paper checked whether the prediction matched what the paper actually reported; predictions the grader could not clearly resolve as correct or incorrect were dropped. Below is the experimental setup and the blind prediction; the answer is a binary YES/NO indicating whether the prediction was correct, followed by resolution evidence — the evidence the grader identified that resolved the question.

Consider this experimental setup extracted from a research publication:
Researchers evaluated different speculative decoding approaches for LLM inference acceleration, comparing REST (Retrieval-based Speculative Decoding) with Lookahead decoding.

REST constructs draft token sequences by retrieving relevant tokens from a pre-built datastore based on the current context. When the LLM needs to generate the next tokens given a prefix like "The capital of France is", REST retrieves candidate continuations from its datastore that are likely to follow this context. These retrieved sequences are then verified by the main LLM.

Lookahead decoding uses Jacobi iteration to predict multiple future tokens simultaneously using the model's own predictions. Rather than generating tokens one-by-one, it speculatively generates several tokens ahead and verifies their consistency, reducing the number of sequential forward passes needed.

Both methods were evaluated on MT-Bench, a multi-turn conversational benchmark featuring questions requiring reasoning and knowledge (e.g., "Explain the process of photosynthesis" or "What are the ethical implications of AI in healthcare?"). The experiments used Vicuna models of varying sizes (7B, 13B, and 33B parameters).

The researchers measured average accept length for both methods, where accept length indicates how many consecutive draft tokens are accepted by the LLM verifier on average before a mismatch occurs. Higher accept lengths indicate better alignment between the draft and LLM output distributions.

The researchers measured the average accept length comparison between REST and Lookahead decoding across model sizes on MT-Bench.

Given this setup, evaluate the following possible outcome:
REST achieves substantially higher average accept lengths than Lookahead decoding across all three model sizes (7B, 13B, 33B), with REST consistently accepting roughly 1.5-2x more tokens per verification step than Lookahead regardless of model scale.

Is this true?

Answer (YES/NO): NO